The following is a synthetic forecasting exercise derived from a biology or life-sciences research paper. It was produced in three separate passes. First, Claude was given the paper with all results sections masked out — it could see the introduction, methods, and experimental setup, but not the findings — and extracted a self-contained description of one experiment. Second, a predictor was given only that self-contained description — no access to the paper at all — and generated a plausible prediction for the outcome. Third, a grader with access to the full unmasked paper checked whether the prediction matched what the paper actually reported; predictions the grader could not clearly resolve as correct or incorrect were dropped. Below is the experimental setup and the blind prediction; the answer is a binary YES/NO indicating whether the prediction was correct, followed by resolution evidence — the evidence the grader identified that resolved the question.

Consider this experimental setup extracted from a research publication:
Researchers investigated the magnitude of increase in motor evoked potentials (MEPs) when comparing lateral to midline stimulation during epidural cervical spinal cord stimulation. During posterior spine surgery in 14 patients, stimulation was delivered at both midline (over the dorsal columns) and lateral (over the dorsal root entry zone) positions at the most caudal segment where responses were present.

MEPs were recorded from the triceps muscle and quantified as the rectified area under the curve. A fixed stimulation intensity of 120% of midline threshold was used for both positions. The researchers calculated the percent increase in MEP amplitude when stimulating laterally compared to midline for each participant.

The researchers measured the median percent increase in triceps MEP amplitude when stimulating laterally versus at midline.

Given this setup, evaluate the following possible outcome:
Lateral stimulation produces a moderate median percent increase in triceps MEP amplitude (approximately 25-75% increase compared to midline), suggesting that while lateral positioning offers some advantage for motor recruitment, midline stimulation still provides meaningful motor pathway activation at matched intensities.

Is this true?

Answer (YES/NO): NO